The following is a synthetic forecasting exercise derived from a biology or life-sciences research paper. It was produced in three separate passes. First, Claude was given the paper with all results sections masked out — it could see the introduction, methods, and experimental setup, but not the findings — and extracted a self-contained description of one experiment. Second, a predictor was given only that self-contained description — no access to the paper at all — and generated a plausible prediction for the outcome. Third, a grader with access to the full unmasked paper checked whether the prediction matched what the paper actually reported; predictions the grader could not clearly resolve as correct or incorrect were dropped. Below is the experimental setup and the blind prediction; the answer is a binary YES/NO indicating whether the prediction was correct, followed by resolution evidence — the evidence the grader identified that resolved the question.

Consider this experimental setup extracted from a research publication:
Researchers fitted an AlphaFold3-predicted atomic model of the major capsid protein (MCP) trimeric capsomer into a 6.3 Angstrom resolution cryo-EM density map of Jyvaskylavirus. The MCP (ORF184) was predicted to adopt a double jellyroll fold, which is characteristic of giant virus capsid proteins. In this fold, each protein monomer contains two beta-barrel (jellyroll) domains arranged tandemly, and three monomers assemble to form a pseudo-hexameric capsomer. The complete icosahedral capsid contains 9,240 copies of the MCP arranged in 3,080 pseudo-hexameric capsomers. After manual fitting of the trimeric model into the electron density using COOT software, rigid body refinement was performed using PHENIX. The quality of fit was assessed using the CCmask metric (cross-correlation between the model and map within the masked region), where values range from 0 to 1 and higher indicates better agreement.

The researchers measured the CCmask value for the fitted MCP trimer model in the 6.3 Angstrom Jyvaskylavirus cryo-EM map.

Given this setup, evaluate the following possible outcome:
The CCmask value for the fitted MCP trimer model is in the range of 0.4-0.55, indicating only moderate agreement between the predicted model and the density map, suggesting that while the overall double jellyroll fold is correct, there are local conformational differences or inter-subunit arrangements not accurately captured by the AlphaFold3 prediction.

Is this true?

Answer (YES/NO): YES